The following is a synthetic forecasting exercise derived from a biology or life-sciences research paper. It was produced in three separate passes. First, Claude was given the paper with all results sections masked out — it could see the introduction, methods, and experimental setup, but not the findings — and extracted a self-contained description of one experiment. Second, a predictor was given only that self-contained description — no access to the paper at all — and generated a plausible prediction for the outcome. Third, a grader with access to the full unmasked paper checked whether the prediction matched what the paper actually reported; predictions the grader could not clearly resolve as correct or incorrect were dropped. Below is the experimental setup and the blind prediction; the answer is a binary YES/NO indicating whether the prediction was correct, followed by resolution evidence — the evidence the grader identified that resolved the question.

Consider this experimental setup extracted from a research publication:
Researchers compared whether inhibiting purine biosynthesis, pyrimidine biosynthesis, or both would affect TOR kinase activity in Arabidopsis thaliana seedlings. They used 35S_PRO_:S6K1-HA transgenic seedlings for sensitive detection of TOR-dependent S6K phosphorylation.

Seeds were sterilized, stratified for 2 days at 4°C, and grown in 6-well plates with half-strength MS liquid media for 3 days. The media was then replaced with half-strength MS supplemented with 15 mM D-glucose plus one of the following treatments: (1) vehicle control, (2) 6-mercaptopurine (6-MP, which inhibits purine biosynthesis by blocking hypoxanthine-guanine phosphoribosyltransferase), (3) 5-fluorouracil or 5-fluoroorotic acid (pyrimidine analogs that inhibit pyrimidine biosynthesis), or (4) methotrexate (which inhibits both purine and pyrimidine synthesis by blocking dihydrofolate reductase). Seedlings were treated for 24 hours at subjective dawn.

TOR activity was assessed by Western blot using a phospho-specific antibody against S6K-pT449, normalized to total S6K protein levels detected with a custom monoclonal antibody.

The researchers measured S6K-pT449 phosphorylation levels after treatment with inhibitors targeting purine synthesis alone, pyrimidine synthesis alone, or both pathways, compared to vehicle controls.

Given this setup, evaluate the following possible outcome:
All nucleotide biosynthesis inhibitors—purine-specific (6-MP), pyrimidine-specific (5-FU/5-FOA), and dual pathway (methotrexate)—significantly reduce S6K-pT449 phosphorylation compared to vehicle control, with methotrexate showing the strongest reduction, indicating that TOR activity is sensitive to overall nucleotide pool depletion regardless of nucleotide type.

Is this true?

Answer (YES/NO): NO